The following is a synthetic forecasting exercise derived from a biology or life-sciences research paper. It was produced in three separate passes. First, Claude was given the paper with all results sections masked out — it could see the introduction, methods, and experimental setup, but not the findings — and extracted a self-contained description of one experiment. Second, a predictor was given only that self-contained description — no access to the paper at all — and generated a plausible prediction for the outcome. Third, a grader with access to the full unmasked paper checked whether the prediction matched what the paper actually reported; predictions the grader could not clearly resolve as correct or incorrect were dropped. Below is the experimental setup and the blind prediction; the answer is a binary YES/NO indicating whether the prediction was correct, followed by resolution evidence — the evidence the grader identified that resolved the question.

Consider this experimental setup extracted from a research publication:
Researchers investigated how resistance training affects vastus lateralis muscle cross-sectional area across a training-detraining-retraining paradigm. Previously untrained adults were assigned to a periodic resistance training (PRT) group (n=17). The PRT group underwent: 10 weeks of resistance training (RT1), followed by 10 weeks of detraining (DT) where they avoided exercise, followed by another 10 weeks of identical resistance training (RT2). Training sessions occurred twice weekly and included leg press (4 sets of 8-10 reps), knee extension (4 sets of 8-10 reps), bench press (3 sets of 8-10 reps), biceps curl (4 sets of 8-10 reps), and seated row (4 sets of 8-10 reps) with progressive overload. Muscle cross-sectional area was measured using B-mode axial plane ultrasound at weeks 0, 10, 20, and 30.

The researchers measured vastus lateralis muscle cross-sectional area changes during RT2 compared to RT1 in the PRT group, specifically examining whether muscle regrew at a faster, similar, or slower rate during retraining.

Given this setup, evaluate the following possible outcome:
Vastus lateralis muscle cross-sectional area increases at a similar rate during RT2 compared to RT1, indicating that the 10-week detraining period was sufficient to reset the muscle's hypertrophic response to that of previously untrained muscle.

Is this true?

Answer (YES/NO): NO